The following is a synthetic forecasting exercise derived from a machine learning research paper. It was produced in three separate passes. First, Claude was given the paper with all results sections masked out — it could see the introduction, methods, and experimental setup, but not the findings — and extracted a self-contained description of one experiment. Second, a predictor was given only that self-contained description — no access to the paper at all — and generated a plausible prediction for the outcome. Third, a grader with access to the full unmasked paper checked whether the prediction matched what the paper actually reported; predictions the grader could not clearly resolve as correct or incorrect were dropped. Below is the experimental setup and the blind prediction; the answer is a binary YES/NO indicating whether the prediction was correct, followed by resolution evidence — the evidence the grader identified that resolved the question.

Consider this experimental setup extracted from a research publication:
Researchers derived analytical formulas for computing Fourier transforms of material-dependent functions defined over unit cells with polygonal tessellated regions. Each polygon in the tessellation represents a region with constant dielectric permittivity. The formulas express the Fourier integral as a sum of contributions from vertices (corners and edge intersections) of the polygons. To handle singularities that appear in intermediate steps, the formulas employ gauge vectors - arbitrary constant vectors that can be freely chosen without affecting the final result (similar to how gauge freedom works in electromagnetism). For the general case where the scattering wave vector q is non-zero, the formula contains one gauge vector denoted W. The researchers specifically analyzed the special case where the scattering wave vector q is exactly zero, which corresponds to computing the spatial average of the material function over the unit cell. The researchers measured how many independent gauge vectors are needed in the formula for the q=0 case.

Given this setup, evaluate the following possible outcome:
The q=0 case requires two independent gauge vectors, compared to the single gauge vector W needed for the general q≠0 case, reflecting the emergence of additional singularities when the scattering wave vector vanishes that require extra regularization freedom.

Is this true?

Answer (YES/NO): YES